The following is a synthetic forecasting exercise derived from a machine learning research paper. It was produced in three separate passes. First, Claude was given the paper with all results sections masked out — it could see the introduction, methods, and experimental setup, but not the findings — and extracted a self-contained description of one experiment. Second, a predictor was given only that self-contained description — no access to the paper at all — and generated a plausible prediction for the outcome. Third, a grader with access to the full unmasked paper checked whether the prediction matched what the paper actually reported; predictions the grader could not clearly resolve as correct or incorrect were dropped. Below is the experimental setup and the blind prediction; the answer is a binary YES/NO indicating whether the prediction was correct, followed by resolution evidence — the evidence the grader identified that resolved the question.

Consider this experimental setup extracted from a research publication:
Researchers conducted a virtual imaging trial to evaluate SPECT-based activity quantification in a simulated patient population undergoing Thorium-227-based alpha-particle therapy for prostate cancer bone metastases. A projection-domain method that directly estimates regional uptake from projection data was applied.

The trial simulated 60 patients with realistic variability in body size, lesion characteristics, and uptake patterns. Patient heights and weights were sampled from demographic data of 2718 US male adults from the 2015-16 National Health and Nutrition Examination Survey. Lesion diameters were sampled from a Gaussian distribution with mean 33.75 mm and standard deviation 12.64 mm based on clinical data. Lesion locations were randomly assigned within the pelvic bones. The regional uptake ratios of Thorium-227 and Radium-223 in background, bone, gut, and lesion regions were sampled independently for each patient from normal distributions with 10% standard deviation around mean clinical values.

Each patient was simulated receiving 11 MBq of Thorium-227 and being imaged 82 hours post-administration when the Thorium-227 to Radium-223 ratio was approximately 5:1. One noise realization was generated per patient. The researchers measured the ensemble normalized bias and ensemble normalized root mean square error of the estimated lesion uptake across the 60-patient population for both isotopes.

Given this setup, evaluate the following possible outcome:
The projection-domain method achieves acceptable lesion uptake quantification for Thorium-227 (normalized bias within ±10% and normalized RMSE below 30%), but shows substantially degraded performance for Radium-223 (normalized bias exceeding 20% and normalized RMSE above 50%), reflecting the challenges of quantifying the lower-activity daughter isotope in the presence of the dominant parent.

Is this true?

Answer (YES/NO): NO